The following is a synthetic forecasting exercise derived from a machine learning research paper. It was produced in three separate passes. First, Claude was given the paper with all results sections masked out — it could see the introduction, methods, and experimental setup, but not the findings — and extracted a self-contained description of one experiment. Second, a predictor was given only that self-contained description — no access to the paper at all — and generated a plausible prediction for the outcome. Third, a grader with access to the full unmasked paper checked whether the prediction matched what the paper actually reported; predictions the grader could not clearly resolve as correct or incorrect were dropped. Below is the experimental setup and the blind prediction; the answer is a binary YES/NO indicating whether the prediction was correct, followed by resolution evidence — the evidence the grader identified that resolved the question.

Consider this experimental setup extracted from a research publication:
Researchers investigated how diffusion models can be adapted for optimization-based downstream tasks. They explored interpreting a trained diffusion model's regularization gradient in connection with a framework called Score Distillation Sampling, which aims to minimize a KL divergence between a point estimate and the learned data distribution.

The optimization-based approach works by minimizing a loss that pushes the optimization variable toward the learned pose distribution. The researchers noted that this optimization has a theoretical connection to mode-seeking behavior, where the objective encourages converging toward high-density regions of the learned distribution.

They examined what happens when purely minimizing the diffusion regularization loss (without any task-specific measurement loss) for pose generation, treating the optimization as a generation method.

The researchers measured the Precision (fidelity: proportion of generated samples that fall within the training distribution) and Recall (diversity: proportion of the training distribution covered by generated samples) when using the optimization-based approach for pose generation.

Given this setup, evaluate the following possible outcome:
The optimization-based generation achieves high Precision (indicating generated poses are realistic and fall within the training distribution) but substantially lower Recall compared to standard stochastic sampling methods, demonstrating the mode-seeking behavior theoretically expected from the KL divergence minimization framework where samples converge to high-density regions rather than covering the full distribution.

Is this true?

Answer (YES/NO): YES